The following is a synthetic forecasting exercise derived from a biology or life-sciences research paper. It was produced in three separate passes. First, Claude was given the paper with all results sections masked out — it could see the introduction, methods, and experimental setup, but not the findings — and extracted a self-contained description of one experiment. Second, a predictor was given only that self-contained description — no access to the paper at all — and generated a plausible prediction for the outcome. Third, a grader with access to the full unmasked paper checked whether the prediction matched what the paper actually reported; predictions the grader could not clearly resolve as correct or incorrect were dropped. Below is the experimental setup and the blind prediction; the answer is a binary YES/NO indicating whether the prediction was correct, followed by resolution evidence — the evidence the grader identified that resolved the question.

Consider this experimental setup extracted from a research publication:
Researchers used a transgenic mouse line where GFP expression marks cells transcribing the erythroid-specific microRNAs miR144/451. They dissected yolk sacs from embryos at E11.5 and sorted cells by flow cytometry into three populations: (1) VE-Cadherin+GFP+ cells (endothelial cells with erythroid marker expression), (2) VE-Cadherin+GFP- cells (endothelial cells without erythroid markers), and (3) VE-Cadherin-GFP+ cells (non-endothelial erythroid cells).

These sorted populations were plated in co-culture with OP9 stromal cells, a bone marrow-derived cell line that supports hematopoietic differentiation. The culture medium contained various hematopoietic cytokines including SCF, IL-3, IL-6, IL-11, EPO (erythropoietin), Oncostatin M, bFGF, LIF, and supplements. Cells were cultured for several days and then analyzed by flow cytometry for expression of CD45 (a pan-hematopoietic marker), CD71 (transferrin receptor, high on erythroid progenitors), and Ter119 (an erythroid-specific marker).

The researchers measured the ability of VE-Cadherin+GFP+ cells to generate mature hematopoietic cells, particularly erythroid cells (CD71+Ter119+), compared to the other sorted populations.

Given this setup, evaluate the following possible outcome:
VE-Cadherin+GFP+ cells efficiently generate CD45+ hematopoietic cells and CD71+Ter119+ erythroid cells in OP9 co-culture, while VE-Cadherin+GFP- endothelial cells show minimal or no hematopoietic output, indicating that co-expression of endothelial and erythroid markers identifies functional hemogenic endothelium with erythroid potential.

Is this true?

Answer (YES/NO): NO